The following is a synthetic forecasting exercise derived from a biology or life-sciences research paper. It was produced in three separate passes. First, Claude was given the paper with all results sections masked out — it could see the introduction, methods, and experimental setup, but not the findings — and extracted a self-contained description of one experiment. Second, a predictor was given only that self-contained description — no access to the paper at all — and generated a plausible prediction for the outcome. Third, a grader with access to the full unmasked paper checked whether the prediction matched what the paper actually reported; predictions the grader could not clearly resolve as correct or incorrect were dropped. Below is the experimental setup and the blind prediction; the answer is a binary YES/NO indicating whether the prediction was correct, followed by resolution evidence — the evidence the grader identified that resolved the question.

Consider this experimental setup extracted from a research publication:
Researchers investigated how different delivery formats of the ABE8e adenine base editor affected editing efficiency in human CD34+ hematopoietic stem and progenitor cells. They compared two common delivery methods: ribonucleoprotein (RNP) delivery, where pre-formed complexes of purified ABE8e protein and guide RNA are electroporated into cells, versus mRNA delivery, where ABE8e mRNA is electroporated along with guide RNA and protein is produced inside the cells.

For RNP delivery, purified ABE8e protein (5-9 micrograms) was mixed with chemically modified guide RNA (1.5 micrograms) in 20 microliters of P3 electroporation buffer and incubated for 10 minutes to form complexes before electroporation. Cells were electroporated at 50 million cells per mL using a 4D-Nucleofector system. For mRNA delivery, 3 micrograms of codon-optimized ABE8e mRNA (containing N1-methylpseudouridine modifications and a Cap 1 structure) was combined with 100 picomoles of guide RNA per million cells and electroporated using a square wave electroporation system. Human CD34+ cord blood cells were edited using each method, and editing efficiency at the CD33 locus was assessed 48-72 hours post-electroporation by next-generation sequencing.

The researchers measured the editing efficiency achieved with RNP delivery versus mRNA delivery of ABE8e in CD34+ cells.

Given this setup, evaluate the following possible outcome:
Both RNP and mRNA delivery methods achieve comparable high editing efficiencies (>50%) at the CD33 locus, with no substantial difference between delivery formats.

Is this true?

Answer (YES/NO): NO